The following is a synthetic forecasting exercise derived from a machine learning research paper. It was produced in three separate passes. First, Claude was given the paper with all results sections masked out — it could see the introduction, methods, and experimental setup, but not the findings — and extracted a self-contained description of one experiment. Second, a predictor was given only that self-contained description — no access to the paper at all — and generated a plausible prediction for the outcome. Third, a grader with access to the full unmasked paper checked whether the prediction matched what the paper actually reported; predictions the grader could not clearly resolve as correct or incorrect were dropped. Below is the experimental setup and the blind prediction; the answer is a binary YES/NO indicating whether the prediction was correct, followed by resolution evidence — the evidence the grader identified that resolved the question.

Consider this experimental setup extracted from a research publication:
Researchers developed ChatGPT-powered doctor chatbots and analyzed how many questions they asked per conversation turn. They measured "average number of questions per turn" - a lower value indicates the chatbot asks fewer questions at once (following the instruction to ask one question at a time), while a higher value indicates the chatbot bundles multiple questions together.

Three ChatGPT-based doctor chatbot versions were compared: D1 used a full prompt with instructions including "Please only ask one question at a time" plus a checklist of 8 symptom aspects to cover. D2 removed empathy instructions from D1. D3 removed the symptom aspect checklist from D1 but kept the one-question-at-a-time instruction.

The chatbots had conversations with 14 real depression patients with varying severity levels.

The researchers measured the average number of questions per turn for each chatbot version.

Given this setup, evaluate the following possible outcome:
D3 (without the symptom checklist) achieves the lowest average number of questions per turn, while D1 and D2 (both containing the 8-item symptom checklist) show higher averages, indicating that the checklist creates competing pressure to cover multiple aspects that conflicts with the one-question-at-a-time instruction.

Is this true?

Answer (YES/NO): YES